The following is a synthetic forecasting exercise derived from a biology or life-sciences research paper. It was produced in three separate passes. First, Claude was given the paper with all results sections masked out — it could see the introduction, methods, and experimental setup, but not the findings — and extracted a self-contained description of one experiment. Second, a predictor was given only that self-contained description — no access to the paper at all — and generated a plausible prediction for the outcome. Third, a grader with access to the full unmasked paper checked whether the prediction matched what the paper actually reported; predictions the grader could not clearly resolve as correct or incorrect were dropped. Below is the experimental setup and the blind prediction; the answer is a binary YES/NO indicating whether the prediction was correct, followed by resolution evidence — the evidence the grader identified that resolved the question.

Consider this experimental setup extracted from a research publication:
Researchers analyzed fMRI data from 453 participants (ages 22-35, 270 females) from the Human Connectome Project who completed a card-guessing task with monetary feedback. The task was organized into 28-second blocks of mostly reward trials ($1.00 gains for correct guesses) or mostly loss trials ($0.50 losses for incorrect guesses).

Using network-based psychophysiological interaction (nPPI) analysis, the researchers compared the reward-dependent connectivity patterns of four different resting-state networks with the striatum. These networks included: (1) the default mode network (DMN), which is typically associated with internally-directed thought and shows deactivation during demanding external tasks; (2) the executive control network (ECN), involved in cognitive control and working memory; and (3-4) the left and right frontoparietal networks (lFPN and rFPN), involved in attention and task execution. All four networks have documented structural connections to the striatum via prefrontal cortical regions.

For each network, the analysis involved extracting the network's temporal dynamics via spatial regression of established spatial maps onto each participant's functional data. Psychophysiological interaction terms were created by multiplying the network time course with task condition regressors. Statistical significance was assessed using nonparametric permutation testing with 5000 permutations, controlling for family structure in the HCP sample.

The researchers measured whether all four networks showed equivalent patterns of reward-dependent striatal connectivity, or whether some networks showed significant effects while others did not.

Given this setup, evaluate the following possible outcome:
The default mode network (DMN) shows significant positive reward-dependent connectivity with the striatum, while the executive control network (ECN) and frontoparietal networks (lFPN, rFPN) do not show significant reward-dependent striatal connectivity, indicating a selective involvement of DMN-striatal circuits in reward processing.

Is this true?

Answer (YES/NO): YES